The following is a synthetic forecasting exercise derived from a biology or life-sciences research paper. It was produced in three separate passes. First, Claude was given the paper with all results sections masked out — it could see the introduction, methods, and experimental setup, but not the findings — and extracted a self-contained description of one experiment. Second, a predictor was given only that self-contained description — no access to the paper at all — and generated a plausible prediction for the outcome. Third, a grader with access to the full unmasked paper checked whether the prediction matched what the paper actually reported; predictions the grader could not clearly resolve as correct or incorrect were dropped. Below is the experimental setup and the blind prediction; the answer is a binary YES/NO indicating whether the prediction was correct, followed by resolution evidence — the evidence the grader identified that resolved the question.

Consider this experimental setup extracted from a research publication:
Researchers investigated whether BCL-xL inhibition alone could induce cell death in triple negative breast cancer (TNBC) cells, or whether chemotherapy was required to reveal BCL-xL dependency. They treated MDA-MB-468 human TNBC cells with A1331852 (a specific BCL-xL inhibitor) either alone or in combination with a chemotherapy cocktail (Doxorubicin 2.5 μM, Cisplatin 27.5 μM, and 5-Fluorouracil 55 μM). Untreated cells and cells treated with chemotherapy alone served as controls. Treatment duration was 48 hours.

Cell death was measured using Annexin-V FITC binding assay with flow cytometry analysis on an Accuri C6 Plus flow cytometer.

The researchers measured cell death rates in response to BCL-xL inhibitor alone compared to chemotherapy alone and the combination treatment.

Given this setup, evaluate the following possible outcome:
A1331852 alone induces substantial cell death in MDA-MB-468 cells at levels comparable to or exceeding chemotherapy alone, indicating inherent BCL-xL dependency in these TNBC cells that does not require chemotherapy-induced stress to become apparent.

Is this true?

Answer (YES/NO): NO